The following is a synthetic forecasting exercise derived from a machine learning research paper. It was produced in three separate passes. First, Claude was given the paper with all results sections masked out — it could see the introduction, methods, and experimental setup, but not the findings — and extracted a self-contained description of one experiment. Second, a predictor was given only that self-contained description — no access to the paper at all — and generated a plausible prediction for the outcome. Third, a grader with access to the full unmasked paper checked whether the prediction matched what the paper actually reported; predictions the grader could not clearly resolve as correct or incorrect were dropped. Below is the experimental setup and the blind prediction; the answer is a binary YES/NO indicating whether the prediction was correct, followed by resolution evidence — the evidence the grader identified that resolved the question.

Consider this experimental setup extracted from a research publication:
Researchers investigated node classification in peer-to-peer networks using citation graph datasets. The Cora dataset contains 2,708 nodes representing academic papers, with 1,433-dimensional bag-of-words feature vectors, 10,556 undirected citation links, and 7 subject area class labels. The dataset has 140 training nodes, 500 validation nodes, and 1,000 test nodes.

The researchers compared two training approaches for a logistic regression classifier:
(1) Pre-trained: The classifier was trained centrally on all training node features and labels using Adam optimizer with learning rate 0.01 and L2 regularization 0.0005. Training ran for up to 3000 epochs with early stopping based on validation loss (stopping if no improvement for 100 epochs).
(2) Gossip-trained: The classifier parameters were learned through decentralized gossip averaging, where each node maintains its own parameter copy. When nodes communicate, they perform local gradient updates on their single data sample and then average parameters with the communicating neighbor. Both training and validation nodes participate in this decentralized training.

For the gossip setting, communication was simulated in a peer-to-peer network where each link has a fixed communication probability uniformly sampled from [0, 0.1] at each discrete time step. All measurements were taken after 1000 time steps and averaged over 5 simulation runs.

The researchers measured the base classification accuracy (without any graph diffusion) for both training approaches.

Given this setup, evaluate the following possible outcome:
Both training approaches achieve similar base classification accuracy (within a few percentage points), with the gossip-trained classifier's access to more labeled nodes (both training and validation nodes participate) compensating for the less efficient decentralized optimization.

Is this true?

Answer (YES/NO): NO